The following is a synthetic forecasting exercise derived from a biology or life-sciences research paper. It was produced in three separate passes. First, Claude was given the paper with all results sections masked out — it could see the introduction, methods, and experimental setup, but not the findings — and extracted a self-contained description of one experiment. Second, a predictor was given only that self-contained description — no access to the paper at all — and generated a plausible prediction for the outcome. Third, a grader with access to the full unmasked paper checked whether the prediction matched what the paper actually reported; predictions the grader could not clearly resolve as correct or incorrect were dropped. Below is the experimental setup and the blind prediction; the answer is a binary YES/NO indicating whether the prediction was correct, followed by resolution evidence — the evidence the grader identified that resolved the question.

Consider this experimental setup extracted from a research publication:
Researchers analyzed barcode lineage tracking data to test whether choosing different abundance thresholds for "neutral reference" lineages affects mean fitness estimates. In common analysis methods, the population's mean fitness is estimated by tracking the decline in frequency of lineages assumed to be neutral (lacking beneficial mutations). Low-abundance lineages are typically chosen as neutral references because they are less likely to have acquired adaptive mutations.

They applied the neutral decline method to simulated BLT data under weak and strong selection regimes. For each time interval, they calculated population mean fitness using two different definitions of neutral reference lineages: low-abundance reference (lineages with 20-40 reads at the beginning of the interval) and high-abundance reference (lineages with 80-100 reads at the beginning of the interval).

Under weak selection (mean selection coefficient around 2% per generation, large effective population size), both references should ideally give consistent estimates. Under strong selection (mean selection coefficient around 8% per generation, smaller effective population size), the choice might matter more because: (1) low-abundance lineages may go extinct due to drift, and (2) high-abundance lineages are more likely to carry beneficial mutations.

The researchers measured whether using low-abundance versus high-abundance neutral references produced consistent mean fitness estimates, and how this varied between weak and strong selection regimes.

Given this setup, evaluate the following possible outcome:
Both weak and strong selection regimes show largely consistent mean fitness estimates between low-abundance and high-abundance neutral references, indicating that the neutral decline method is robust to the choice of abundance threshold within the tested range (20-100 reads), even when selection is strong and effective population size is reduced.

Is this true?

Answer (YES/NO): NO